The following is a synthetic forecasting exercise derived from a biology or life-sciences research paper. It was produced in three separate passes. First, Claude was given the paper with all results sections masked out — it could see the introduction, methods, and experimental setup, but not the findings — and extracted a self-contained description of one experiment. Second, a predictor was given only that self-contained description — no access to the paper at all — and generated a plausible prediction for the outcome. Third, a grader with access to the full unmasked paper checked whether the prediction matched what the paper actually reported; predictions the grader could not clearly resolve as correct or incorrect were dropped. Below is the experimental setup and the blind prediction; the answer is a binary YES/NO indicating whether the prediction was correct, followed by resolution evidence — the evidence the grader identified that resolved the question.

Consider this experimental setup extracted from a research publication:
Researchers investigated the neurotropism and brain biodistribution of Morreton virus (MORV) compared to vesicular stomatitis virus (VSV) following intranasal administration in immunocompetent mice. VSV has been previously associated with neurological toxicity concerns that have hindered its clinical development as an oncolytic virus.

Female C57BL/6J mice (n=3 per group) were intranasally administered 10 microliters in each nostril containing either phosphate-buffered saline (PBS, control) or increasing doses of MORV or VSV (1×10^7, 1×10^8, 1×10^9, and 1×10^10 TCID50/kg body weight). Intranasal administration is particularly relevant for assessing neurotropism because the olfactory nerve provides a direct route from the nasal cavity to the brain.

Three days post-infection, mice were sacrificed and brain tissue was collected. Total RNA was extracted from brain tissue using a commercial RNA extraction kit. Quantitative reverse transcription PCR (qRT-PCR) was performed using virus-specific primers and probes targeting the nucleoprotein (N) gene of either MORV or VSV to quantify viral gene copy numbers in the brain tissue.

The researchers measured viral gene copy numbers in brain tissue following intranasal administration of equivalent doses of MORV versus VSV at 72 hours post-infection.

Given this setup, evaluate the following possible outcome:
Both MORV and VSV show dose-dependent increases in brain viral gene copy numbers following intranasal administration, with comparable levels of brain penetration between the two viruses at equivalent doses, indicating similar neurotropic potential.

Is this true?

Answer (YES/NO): NO